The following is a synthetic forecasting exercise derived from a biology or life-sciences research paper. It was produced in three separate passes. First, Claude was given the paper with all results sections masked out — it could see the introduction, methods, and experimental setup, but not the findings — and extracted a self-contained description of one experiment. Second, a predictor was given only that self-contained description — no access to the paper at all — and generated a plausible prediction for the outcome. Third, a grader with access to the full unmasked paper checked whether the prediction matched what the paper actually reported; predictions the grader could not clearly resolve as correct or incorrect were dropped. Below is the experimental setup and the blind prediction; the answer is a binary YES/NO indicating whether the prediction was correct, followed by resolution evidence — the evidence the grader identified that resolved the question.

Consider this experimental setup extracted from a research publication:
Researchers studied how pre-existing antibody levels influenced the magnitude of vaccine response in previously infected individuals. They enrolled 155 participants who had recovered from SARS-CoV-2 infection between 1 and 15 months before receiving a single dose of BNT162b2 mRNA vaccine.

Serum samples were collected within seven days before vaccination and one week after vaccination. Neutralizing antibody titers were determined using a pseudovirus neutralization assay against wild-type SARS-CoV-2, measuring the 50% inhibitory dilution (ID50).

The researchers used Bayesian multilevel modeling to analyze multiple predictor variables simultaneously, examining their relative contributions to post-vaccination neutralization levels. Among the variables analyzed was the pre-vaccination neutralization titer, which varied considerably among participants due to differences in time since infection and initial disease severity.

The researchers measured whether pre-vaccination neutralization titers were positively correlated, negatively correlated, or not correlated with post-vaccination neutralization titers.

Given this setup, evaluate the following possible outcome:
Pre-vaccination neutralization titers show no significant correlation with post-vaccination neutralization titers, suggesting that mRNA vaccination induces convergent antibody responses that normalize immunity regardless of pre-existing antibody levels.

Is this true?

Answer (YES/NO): NO